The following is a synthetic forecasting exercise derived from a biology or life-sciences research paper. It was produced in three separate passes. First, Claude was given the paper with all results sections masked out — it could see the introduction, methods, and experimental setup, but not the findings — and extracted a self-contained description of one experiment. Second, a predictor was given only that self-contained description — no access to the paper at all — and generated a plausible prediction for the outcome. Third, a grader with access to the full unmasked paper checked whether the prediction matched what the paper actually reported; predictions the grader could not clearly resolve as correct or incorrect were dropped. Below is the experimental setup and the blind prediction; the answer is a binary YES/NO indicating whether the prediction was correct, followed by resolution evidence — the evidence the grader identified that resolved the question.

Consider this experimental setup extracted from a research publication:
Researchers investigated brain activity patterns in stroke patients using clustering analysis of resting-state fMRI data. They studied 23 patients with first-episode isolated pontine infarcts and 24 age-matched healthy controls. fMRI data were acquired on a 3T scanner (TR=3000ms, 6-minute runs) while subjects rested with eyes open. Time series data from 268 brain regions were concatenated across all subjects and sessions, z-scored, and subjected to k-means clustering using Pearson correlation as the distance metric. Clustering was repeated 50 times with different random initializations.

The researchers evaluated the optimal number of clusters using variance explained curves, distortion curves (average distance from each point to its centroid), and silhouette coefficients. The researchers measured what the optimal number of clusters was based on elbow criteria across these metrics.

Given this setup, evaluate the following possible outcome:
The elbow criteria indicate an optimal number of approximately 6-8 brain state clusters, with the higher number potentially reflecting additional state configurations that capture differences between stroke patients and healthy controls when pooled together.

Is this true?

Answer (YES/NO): NO